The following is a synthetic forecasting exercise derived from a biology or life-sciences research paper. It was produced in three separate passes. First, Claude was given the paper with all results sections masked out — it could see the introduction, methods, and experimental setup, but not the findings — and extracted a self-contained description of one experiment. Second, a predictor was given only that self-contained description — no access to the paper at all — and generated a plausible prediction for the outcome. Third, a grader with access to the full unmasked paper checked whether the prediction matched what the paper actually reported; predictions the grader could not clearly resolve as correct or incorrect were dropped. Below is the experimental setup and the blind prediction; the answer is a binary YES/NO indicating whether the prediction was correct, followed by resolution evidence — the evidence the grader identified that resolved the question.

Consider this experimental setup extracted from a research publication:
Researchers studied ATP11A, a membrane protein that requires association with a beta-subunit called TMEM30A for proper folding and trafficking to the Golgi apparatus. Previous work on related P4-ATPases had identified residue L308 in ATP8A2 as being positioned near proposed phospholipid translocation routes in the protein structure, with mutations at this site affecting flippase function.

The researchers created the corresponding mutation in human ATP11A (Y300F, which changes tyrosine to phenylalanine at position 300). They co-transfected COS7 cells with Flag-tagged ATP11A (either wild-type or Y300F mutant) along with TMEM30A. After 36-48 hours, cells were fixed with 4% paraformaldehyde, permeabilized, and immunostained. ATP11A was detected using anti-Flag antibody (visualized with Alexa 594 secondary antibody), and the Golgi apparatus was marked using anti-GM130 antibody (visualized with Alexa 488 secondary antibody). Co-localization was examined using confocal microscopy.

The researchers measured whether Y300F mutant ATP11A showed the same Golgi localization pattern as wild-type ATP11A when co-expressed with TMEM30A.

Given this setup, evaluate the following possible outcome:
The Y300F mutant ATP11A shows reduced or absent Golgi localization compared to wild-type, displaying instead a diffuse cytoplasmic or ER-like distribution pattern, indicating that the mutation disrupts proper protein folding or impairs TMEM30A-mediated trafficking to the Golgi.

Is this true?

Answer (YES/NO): YES